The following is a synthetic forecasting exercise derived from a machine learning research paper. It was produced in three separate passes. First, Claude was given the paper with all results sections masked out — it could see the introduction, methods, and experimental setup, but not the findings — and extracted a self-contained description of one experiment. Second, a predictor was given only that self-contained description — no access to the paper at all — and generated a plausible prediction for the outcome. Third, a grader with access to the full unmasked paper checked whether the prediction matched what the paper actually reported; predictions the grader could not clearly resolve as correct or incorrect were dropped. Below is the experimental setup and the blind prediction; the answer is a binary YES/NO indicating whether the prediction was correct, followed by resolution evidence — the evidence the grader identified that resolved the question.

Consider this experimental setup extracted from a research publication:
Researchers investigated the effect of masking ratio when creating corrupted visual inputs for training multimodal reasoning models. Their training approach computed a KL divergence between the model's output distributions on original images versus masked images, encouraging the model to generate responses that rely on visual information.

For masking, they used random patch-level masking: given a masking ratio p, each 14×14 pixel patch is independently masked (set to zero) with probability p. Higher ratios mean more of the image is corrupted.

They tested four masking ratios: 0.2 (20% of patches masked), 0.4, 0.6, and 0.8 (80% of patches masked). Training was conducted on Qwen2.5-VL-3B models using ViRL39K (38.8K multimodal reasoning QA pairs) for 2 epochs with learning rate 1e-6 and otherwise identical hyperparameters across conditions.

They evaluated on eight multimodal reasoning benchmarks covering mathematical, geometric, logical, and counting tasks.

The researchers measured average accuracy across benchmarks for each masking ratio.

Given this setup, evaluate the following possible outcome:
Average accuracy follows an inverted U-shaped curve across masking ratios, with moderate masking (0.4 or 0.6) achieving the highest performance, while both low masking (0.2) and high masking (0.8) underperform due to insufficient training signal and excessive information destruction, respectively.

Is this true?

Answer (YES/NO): NO